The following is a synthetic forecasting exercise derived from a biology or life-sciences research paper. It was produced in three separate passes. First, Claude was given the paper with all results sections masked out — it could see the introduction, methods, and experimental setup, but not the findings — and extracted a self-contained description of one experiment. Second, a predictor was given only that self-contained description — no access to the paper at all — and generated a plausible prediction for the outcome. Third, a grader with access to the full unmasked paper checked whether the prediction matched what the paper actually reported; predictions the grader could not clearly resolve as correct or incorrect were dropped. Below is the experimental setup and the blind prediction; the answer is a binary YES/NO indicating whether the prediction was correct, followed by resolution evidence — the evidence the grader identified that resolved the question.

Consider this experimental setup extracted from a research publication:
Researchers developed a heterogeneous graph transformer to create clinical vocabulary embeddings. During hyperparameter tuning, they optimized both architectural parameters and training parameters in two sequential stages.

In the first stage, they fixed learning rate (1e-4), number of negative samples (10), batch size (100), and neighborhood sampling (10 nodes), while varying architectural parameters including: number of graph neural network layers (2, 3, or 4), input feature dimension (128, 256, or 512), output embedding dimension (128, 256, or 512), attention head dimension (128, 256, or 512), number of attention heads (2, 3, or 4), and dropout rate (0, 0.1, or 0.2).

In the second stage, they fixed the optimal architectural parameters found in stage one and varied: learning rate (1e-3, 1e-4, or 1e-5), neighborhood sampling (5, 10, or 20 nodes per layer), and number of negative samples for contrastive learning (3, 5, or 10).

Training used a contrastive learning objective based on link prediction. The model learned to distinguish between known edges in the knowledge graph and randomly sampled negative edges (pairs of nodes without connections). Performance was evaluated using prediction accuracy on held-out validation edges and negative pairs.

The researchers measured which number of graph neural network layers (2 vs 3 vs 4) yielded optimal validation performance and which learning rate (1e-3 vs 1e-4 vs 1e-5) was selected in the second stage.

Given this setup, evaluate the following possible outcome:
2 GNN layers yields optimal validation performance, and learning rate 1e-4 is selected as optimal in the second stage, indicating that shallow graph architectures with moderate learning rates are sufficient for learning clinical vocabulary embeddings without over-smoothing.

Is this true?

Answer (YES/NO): NO